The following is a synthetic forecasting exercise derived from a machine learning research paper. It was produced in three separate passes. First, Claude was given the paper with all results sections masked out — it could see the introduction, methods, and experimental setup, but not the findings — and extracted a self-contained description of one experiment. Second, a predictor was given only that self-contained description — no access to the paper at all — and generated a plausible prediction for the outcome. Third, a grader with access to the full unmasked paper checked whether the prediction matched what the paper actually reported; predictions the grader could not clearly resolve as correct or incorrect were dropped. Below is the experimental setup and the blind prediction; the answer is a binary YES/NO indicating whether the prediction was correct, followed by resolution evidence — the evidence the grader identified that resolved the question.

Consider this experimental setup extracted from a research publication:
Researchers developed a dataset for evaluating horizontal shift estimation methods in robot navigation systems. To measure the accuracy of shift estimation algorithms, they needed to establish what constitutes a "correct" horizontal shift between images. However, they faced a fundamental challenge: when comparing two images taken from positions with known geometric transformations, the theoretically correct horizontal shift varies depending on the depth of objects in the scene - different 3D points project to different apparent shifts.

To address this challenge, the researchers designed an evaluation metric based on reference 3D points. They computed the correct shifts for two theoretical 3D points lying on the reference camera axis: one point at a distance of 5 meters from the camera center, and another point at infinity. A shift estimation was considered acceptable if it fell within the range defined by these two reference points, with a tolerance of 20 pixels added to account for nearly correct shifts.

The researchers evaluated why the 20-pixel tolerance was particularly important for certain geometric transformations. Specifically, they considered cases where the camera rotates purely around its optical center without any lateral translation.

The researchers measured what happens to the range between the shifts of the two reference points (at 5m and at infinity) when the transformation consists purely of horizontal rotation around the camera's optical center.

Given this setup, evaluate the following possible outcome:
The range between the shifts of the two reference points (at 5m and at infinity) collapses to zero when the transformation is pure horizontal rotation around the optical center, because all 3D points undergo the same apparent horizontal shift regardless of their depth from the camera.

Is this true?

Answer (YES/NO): YES